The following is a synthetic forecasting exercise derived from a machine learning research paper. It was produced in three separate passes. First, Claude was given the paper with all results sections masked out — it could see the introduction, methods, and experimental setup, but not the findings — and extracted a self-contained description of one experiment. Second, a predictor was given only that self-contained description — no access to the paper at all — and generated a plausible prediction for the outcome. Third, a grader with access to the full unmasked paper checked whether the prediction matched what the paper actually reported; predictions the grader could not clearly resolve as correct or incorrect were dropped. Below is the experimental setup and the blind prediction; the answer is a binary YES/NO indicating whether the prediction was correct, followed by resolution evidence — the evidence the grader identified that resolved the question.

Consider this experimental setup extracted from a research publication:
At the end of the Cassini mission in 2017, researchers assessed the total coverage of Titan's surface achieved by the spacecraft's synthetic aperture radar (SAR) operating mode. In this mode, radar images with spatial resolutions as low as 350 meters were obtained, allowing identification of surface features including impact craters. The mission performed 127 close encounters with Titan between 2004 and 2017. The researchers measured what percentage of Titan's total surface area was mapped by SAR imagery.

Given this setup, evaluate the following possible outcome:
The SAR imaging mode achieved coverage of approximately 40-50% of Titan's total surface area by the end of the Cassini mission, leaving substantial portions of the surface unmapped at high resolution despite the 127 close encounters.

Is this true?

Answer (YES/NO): NO